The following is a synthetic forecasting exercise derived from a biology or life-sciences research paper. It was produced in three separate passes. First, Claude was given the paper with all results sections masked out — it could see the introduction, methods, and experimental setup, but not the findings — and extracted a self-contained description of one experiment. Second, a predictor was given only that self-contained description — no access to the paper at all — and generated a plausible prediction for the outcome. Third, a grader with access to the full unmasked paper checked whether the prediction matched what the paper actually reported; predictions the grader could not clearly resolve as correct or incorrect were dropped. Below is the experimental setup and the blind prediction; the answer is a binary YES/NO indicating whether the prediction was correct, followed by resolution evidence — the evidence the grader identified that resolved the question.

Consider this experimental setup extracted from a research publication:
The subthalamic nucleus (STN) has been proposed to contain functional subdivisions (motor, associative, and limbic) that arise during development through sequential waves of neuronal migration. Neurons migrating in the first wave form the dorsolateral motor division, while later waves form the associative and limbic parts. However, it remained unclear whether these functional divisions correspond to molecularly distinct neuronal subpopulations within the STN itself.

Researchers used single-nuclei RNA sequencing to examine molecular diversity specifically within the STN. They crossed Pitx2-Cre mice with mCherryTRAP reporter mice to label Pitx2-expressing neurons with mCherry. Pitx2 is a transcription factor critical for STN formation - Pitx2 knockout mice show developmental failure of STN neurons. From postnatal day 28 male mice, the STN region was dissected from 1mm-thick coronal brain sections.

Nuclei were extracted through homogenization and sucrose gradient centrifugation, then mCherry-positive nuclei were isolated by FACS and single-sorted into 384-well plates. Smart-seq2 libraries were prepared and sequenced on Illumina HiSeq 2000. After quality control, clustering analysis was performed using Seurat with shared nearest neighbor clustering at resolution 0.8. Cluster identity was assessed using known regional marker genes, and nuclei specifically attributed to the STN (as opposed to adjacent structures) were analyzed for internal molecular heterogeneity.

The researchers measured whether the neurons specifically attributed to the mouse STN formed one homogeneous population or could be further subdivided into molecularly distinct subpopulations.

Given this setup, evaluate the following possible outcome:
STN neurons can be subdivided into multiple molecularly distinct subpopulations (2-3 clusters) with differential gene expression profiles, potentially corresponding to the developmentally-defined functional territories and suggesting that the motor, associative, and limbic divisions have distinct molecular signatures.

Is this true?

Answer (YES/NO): NO